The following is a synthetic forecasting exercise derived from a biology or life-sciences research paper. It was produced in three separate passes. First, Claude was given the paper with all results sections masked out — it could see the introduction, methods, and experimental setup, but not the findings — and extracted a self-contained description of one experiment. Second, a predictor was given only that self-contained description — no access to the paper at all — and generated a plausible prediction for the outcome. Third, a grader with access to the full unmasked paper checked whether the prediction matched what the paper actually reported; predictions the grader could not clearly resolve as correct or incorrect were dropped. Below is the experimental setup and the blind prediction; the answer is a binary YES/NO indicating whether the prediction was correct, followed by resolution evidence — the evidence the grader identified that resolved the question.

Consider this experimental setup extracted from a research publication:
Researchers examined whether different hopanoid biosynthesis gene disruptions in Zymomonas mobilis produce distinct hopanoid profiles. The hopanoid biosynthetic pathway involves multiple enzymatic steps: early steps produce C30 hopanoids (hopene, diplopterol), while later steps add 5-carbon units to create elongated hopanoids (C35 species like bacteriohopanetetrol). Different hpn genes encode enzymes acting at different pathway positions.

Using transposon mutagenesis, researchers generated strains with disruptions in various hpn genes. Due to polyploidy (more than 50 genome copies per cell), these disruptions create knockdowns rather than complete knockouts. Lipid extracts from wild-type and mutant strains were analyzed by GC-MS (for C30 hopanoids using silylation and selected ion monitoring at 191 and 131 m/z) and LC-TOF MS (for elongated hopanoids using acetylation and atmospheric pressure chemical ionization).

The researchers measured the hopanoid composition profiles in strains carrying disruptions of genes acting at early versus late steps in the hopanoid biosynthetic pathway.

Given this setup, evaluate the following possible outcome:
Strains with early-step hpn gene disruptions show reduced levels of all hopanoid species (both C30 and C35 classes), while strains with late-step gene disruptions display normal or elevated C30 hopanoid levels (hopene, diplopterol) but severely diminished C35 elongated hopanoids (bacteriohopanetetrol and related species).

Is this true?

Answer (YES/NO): NO